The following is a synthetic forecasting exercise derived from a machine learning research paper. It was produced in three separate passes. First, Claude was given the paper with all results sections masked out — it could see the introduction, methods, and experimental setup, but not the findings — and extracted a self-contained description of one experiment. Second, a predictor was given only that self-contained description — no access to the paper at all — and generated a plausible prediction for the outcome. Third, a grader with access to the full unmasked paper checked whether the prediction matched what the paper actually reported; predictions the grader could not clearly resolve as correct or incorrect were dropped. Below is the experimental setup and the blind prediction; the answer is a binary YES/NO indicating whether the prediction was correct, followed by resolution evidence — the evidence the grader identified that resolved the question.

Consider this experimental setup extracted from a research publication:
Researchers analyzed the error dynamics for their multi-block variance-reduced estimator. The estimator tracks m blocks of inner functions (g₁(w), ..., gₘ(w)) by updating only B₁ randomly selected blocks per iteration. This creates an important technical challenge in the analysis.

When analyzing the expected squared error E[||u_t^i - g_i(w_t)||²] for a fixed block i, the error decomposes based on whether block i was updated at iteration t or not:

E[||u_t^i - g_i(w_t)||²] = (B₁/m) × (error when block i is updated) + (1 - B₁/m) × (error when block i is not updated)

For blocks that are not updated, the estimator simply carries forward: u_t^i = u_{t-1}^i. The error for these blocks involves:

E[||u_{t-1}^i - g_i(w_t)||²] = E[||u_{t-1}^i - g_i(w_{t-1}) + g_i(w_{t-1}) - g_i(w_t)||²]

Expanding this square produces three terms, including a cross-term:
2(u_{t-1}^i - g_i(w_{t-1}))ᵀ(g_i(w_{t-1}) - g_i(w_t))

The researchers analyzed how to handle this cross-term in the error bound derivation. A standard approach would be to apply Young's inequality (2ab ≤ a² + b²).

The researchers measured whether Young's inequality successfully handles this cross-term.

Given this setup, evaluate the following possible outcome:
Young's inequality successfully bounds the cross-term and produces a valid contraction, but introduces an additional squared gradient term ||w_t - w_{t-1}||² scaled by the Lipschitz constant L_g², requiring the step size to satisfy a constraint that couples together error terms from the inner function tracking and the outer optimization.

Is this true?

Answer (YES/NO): NO